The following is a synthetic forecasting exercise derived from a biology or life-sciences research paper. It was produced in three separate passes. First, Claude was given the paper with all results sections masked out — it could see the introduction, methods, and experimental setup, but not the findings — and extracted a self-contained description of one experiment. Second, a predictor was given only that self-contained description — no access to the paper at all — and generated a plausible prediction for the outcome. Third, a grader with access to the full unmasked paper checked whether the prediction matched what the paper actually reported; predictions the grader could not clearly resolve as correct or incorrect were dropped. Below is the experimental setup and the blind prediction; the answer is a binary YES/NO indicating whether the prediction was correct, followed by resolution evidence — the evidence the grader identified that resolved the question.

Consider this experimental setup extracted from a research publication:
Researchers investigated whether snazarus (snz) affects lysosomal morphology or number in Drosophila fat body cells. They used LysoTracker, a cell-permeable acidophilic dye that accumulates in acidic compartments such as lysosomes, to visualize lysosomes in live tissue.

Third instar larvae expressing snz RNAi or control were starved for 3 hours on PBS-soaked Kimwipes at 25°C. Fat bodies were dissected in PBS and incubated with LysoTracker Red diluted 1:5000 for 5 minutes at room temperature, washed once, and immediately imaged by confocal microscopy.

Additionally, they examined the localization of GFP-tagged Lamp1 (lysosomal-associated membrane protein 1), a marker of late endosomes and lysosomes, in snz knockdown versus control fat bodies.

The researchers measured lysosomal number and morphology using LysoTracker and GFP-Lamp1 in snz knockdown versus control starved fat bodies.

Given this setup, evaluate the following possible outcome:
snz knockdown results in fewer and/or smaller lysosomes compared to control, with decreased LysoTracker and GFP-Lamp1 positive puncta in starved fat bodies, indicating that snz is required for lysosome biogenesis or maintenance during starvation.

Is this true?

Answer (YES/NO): NO